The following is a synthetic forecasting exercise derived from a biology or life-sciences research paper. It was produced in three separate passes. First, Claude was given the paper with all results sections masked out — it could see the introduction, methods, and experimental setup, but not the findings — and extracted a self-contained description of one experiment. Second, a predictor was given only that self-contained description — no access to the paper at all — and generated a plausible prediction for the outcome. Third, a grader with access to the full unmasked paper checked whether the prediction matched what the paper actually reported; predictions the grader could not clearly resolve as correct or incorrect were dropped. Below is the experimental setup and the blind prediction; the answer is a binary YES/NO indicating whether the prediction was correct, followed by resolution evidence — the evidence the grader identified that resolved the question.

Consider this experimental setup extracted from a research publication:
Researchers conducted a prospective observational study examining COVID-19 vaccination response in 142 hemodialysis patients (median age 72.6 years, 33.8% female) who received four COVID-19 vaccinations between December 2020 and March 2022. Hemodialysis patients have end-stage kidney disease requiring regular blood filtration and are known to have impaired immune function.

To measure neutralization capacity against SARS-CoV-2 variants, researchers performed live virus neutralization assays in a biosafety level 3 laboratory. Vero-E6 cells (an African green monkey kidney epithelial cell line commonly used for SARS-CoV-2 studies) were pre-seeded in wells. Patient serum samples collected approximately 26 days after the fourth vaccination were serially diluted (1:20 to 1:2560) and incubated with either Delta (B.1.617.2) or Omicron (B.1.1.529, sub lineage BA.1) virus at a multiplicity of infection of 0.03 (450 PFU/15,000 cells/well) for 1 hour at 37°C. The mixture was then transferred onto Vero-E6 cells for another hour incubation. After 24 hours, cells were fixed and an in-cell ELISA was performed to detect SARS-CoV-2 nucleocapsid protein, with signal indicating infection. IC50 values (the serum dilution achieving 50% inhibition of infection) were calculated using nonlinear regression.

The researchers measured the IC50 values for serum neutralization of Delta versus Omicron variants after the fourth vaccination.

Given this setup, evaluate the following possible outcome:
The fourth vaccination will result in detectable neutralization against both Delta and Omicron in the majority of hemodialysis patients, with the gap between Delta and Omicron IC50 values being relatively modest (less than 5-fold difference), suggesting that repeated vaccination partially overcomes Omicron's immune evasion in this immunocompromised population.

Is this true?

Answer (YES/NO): YES